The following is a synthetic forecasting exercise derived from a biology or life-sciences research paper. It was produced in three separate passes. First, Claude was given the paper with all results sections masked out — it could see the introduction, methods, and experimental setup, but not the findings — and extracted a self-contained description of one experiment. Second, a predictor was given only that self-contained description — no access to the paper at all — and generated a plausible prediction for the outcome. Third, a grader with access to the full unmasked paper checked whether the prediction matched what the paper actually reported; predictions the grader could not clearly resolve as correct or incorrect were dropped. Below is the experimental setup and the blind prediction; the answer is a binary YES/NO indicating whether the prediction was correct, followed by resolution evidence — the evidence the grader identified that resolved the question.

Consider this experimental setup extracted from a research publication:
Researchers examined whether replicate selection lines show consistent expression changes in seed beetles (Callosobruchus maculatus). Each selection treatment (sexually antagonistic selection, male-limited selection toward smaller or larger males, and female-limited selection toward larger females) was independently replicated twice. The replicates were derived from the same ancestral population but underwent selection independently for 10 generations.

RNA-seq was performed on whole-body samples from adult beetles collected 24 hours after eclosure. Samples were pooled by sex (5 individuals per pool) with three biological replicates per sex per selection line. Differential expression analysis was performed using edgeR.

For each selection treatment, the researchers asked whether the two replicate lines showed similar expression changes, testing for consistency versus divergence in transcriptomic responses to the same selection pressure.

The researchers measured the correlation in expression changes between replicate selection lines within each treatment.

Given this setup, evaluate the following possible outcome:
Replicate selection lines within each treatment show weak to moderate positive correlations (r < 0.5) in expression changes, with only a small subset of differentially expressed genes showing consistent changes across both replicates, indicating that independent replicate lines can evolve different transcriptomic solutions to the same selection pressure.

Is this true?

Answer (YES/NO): NO